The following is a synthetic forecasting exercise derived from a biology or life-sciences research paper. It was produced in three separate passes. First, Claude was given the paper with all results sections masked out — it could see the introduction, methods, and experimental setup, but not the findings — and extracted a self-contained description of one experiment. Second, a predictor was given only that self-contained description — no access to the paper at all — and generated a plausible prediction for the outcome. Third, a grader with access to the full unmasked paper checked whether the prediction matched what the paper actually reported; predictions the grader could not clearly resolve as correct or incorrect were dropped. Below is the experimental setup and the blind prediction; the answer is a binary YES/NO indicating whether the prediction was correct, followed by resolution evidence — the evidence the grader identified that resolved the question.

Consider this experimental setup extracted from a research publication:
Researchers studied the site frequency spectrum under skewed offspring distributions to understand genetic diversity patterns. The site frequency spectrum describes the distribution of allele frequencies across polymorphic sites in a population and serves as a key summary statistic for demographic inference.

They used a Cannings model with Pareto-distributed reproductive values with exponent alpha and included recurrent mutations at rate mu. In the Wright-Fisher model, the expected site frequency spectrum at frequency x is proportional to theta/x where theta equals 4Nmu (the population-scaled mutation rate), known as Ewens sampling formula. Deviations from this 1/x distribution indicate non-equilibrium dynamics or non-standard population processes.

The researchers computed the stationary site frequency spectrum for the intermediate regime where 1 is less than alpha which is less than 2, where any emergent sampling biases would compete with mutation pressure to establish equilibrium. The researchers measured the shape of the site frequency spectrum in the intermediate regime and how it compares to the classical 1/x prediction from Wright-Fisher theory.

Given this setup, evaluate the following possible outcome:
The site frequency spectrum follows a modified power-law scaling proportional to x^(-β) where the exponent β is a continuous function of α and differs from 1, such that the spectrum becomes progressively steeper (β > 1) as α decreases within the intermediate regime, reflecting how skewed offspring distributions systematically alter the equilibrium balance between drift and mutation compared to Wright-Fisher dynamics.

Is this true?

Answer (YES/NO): NO